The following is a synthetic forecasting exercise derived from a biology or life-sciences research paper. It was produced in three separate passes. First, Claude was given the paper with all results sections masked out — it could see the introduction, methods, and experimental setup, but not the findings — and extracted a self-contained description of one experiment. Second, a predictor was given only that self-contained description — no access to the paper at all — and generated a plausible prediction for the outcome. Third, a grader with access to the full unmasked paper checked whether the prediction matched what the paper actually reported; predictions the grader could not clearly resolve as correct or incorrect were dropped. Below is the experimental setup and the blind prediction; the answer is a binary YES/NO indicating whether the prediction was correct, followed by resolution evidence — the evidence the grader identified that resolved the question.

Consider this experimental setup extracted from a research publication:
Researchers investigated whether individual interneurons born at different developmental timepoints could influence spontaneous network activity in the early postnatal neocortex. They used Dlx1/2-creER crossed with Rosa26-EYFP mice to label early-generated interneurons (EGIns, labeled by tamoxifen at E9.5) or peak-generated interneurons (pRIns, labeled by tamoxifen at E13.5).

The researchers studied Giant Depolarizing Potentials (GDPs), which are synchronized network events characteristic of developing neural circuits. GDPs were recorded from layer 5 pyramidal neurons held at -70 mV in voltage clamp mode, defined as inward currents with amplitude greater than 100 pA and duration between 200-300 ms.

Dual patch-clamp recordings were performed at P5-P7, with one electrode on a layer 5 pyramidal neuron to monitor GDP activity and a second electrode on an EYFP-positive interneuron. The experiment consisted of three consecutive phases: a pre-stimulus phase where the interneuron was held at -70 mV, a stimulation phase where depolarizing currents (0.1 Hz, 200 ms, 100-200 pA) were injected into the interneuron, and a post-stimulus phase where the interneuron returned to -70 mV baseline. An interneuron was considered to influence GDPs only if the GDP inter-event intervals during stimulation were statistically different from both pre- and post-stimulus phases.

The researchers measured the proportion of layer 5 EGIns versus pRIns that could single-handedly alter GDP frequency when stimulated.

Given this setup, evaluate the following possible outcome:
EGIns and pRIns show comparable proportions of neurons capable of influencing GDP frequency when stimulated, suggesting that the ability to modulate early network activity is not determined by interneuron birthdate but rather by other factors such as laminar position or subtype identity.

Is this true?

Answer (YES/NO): NO